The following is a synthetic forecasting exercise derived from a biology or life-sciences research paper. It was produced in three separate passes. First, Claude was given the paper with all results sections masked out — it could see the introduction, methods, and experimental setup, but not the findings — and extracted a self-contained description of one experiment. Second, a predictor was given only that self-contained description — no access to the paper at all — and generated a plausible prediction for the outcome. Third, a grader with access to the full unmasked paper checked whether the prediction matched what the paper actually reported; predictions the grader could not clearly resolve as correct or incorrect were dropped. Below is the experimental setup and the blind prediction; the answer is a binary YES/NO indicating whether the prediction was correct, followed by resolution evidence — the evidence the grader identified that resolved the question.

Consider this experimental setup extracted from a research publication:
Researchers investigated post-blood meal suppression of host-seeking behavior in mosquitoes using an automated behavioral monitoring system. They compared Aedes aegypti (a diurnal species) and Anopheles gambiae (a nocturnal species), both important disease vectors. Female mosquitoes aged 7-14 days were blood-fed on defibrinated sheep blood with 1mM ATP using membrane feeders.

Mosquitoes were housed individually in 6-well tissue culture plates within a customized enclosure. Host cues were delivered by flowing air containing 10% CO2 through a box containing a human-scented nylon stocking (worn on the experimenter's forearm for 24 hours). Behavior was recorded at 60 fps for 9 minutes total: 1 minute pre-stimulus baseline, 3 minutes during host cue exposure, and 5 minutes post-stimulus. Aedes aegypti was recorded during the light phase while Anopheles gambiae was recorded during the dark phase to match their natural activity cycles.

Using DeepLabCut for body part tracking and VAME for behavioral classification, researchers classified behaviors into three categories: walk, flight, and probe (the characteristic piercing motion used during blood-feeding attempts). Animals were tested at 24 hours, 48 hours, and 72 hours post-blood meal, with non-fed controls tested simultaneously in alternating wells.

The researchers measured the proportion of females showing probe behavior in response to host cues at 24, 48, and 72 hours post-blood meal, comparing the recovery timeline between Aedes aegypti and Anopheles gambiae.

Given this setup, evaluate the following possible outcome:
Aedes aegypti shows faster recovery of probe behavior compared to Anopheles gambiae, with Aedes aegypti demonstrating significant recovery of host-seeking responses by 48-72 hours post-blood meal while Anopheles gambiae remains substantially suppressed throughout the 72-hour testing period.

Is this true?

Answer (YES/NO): YES